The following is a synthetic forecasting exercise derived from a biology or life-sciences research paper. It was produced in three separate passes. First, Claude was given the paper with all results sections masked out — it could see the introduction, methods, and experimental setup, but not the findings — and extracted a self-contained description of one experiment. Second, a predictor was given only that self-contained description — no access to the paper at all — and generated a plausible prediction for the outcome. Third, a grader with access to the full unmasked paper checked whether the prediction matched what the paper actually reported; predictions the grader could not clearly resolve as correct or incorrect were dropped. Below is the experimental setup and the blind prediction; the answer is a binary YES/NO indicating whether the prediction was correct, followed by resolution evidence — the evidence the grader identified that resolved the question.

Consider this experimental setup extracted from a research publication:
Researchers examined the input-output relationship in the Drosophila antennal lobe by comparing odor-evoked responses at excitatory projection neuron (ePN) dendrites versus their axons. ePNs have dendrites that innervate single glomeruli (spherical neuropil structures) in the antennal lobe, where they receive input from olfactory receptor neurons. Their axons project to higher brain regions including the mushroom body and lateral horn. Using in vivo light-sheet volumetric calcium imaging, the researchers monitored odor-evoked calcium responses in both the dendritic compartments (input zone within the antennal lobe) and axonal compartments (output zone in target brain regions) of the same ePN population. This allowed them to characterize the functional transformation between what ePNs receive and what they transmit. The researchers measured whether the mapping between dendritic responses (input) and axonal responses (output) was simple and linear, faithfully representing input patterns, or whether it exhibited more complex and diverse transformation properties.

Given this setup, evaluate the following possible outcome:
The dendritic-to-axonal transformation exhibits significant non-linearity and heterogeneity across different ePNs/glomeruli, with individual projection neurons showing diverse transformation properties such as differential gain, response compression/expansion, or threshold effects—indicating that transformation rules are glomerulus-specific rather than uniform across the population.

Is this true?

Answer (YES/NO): NO